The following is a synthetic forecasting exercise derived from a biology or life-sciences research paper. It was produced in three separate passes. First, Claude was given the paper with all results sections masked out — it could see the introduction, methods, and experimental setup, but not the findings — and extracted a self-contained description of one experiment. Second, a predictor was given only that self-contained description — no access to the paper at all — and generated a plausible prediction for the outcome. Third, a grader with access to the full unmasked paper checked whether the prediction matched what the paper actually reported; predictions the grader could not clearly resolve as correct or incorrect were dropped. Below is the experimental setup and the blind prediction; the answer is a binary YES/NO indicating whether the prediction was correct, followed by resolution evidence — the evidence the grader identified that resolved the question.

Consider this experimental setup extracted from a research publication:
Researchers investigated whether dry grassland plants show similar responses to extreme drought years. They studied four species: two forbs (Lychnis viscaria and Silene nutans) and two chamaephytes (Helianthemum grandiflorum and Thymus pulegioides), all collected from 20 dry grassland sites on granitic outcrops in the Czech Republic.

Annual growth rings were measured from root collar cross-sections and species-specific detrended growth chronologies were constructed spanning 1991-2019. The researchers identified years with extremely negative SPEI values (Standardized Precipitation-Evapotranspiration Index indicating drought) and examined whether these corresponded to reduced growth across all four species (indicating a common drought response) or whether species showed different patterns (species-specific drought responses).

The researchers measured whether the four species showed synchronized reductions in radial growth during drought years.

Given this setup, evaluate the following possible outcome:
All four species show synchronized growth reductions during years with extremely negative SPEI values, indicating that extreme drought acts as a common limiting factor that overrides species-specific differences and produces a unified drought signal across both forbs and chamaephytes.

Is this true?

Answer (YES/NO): NO